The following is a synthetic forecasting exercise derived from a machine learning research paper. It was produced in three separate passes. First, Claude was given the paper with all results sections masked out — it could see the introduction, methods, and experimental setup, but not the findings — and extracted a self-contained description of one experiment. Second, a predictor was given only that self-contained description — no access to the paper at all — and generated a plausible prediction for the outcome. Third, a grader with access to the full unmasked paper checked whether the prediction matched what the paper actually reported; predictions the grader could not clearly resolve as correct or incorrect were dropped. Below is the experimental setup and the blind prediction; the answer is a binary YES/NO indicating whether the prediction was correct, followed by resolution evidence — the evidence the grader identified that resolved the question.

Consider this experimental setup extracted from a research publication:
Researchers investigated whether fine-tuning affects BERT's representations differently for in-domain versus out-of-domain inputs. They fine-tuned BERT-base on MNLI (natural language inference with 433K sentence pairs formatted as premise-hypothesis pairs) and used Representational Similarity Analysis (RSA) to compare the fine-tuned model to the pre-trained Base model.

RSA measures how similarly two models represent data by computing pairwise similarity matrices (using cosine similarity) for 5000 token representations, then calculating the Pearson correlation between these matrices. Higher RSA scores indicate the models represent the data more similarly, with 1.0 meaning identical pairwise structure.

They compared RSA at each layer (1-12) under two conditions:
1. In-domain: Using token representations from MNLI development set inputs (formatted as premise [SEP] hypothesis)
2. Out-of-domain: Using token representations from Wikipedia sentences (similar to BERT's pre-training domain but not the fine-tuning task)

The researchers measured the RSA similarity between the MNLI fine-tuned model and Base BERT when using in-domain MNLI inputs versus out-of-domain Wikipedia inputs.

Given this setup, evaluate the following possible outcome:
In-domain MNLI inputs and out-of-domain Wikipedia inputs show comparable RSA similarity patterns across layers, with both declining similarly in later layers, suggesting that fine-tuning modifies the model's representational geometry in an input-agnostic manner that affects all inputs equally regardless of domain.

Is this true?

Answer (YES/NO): NO